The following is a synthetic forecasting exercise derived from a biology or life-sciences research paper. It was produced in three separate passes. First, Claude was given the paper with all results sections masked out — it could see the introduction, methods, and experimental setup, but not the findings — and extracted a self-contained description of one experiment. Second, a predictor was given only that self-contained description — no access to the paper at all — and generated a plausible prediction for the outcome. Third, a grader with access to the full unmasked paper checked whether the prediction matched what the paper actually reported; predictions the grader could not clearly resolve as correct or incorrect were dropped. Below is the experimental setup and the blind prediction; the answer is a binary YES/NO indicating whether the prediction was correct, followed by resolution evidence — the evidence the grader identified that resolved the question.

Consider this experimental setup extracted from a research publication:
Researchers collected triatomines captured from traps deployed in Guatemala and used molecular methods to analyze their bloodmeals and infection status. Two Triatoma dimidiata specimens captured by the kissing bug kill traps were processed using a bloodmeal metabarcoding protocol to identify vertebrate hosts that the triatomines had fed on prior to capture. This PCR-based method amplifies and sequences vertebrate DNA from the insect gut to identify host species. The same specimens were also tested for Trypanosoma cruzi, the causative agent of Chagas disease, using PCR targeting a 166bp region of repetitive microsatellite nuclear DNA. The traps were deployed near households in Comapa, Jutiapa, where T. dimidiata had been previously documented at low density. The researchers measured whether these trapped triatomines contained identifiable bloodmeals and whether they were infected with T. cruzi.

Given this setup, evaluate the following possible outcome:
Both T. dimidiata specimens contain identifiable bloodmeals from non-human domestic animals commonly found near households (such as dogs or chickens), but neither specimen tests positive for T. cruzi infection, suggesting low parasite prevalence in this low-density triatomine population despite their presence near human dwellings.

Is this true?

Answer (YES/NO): NO